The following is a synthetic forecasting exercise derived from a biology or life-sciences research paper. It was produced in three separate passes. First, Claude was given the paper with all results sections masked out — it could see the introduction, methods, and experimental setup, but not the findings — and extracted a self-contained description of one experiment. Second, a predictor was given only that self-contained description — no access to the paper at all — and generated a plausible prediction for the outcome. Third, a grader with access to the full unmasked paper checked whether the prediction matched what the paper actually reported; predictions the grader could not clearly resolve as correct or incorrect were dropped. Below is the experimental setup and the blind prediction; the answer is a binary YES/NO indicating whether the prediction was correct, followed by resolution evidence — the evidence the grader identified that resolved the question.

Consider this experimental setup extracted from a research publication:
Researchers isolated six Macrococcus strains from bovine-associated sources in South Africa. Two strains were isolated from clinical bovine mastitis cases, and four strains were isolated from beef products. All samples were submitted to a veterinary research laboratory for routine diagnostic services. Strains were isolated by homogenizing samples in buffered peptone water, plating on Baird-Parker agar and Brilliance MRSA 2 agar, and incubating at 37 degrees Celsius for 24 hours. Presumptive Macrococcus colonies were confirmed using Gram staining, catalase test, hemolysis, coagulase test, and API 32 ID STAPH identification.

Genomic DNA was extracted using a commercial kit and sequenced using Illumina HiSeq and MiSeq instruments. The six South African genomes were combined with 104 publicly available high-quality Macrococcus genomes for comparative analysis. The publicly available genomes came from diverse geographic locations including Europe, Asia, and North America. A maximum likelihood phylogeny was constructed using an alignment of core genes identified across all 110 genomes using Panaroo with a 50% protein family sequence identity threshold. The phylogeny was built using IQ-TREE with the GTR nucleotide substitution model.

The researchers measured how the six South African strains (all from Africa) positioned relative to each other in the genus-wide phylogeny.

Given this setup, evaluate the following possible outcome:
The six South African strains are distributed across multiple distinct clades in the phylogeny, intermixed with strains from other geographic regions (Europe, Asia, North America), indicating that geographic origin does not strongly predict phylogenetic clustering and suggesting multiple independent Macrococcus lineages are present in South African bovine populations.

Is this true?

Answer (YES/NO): NO